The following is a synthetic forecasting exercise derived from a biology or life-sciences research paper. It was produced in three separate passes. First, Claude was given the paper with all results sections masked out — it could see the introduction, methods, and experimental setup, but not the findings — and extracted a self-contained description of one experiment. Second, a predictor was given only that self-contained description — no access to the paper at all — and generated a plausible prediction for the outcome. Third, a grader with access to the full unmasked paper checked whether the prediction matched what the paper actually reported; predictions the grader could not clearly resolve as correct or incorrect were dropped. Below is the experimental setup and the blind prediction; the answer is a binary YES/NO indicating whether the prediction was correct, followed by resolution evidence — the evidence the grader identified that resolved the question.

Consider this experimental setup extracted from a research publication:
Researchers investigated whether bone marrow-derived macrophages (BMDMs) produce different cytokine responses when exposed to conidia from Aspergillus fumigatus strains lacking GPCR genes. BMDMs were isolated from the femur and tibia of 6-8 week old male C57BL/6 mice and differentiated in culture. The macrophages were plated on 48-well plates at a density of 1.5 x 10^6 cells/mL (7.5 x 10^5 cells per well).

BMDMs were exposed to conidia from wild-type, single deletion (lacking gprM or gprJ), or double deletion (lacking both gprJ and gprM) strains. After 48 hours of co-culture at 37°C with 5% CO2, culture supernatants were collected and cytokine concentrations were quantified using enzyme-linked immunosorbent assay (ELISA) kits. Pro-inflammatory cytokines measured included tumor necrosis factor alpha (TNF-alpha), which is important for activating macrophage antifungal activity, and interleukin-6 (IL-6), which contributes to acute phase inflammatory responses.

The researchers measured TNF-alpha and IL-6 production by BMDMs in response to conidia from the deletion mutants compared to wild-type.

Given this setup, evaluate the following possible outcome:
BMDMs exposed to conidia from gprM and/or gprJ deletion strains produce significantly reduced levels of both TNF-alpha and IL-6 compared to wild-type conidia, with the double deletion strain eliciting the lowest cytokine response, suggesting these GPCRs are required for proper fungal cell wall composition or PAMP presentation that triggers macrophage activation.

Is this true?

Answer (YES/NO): NO